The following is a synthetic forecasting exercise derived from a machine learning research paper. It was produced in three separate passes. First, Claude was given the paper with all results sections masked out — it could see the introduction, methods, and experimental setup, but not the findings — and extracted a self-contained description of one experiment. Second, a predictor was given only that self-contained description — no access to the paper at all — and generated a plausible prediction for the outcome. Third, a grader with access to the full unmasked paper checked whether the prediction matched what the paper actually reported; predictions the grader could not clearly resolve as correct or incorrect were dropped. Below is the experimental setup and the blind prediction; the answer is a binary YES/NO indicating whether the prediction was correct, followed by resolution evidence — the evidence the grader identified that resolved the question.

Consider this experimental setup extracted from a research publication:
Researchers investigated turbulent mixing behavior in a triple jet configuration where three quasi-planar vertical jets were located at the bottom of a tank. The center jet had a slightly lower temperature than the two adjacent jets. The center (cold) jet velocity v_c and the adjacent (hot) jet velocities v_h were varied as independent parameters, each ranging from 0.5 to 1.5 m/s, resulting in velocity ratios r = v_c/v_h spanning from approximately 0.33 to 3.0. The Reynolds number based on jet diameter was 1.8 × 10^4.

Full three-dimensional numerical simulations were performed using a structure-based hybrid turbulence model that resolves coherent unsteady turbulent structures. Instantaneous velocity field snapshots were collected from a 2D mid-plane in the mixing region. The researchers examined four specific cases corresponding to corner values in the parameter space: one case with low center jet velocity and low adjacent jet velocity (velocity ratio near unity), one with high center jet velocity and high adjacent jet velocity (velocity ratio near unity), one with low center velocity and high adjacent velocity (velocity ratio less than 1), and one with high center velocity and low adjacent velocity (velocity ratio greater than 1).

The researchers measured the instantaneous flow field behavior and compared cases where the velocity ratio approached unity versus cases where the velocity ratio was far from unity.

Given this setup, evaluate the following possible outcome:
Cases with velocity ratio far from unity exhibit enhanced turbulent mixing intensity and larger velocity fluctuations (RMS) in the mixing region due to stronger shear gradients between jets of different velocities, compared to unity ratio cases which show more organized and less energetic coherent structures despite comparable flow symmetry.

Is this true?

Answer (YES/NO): NO